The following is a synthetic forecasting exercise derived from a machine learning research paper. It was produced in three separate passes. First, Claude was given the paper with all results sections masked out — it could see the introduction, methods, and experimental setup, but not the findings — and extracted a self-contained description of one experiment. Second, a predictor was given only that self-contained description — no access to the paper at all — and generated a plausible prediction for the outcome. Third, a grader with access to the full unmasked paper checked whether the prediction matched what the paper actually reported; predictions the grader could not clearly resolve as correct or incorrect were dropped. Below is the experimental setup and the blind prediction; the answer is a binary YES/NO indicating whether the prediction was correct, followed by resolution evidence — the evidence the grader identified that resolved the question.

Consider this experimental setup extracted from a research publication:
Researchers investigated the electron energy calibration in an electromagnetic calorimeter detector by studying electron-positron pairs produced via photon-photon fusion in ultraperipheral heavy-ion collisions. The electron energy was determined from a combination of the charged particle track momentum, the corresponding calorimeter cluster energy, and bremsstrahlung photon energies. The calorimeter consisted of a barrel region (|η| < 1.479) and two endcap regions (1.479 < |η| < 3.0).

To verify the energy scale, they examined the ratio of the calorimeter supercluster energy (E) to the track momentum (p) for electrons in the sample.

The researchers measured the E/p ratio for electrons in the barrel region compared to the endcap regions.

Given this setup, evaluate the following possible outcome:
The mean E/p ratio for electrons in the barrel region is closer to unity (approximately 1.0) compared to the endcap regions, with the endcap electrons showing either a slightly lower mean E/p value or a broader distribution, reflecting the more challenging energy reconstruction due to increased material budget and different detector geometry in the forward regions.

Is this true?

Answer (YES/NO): YES